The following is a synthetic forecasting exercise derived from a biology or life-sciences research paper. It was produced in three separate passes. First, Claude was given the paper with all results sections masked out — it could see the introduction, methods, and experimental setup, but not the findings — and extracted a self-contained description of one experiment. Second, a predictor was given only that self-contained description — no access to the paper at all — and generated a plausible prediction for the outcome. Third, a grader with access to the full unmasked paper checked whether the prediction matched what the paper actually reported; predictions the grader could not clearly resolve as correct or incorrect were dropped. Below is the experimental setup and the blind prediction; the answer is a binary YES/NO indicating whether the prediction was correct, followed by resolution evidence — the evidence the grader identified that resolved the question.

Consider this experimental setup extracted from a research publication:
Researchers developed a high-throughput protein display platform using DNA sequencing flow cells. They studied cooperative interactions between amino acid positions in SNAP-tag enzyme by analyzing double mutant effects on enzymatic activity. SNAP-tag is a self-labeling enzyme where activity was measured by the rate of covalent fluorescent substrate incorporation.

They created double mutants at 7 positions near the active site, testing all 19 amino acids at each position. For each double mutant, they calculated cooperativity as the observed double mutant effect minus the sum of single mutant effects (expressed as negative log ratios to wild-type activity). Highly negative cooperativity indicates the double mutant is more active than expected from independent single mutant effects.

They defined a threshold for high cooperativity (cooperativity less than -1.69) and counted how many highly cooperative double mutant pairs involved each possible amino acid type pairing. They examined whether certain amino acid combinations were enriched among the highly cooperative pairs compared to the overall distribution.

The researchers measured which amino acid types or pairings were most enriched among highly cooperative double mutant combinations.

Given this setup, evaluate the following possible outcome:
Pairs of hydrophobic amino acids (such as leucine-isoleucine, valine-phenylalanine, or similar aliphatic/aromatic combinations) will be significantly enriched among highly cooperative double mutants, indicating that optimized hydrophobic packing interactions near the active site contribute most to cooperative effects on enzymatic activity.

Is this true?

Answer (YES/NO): NO